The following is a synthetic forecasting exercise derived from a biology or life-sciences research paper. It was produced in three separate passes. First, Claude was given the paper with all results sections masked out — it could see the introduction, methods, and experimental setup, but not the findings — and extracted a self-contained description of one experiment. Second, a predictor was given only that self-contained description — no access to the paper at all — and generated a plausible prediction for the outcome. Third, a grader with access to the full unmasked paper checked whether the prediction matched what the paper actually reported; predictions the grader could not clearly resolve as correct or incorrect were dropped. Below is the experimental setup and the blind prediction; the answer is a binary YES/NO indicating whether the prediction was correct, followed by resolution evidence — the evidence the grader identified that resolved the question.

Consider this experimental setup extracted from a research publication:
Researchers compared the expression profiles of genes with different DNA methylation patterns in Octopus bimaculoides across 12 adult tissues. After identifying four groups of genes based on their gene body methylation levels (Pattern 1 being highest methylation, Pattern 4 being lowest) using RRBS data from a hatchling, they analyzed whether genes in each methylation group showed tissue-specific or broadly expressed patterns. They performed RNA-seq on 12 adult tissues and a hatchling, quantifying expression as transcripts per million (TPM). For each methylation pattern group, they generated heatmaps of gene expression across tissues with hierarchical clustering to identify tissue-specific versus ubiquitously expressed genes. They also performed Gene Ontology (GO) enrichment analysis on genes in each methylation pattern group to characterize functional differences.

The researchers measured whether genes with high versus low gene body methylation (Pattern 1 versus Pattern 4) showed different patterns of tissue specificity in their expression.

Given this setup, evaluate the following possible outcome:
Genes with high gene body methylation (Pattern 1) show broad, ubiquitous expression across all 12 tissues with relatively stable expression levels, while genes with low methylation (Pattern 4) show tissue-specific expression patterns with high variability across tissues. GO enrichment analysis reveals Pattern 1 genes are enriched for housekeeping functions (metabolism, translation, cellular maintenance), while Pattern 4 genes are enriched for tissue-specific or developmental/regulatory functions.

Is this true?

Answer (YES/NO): YES